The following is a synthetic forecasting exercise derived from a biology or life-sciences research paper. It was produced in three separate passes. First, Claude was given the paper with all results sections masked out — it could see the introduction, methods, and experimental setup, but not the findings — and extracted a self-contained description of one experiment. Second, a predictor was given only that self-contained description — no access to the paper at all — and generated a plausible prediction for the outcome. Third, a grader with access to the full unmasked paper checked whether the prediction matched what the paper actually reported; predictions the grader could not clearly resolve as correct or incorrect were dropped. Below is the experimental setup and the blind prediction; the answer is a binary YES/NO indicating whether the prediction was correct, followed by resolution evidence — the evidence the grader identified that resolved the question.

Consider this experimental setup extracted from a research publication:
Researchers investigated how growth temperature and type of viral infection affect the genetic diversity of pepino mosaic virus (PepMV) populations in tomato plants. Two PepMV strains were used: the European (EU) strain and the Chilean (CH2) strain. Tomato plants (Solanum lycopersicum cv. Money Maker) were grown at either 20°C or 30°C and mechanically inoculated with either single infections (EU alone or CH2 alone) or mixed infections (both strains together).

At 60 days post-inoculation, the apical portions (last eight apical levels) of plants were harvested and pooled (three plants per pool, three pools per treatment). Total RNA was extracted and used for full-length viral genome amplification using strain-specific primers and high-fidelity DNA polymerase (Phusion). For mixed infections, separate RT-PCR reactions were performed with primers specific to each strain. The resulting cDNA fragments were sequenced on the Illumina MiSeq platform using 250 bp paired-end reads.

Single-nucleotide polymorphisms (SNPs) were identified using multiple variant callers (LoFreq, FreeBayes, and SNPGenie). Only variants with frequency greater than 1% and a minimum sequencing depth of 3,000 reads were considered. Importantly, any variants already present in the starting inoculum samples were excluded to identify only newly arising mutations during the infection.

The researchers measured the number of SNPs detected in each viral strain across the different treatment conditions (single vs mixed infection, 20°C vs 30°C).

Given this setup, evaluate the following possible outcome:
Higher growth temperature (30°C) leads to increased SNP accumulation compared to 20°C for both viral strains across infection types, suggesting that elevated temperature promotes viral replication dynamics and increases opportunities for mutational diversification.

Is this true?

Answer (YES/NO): YES